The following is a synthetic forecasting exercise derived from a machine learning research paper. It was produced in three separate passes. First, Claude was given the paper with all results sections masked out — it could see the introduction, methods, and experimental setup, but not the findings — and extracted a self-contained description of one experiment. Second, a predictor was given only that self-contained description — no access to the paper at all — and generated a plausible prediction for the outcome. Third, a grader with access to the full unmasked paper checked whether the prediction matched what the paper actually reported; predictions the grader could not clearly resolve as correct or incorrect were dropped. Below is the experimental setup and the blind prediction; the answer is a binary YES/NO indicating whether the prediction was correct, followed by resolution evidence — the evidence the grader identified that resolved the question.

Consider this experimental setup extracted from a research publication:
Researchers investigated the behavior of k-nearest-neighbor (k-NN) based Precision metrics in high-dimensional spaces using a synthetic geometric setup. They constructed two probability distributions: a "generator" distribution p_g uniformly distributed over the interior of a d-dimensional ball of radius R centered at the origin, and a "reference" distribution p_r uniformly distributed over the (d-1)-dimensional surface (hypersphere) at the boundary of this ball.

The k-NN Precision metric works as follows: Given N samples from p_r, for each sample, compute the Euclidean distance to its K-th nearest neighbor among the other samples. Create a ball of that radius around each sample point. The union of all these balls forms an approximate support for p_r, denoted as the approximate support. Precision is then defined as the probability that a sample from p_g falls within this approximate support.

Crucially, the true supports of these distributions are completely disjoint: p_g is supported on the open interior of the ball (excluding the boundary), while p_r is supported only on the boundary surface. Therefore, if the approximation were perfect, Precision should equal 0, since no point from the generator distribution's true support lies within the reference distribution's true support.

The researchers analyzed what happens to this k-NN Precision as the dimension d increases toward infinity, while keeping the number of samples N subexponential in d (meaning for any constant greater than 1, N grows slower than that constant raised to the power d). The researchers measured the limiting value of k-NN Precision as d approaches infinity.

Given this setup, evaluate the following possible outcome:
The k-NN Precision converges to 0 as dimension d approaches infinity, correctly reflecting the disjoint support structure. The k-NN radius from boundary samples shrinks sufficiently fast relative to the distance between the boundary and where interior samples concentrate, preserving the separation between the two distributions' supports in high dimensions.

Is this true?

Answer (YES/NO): NO